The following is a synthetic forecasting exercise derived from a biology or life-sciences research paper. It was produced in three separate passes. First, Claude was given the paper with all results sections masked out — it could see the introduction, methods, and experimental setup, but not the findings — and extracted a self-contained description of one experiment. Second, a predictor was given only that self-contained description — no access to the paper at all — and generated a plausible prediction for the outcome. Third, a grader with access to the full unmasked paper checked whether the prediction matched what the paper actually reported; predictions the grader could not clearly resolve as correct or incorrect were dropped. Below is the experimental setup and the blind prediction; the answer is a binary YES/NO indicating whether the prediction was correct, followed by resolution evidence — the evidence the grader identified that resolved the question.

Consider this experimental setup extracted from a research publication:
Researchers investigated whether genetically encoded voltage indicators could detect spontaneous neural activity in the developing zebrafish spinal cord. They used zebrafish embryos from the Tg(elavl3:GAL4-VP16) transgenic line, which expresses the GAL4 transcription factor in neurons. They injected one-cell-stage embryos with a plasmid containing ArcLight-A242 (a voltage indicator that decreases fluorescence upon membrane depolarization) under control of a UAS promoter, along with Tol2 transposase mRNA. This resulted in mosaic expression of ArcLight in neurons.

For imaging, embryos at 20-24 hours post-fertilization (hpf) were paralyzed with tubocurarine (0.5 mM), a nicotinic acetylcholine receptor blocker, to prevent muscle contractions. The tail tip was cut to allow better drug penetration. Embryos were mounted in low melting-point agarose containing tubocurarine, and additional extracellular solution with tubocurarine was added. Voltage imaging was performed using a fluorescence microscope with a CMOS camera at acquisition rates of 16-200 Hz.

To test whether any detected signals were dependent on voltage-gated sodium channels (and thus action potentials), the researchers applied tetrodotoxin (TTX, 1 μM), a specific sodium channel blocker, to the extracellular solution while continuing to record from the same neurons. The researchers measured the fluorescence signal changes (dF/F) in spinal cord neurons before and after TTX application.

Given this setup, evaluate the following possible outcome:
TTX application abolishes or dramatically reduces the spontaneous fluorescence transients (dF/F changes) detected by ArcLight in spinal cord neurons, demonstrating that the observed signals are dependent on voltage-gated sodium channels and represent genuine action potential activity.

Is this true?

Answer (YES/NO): YES